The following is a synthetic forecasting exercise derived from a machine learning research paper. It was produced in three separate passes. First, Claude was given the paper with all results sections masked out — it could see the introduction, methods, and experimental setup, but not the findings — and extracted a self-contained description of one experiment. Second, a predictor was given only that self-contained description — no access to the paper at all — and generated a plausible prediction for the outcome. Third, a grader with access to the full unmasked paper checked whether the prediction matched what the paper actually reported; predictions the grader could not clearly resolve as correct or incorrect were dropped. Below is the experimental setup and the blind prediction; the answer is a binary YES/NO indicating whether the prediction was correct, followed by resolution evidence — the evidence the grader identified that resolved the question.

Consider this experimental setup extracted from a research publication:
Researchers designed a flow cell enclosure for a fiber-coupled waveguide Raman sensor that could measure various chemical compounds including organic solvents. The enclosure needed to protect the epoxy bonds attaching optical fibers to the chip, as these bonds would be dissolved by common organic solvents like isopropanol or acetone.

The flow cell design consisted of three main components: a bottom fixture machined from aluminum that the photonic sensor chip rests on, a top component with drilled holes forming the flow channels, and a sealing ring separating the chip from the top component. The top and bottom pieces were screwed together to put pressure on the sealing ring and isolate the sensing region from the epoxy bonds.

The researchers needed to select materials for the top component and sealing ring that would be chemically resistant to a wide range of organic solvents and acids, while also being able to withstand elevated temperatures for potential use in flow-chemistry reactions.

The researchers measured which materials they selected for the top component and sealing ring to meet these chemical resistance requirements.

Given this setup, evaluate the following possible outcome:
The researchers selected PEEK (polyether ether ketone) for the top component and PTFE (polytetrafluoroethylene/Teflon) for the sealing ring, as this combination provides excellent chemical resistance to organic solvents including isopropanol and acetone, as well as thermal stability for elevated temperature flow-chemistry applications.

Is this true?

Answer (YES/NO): NO